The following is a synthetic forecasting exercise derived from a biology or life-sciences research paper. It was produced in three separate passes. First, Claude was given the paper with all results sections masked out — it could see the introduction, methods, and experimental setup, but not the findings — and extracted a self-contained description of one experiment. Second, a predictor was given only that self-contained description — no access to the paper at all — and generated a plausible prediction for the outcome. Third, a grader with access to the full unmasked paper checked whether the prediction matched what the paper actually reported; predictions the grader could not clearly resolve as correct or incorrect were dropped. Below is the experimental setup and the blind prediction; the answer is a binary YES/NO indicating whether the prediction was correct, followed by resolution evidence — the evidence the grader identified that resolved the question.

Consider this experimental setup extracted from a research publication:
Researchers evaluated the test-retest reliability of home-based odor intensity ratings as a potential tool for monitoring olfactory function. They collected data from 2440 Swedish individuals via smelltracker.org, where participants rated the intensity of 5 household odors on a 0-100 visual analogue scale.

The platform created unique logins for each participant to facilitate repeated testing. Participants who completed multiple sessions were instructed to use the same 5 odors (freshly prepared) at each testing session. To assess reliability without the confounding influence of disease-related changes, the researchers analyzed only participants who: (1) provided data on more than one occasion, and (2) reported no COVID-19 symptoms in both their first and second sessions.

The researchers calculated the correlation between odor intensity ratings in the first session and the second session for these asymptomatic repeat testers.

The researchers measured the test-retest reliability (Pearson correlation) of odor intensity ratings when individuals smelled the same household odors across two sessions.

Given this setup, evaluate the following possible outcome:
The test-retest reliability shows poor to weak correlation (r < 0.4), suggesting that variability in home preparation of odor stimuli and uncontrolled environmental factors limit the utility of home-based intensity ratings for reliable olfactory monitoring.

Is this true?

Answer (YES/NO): NO